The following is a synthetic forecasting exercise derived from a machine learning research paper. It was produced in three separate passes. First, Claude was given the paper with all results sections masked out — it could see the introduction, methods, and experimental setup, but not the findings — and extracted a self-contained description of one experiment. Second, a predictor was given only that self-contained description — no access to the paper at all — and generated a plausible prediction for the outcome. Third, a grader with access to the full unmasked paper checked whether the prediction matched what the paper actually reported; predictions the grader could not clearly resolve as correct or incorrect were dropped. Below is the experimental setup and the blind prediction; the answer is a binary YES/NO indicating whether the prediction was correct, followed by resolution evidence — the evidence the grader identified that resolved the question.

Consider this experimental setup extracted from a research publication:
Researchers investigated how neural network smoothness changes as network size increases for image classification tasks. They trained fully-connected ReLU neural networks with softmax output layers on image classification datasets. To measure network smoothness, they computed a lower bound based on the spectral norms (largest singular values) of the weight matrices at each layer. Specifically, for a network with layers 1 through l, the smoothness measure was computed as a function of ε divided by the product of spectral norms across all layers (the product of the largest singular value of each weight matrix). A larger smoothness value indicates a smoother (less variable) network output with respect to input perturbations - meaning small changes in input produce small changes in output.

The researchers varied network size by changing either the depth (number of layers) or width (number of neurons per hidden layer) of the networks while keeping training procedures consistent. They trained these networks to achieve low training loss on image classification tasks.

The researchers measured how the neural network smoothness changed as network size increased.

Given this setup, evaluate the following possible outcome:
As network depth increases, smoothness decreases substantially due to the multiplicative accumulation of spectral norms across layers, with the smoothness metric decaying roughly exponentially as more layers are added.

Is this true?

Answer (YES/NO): NO